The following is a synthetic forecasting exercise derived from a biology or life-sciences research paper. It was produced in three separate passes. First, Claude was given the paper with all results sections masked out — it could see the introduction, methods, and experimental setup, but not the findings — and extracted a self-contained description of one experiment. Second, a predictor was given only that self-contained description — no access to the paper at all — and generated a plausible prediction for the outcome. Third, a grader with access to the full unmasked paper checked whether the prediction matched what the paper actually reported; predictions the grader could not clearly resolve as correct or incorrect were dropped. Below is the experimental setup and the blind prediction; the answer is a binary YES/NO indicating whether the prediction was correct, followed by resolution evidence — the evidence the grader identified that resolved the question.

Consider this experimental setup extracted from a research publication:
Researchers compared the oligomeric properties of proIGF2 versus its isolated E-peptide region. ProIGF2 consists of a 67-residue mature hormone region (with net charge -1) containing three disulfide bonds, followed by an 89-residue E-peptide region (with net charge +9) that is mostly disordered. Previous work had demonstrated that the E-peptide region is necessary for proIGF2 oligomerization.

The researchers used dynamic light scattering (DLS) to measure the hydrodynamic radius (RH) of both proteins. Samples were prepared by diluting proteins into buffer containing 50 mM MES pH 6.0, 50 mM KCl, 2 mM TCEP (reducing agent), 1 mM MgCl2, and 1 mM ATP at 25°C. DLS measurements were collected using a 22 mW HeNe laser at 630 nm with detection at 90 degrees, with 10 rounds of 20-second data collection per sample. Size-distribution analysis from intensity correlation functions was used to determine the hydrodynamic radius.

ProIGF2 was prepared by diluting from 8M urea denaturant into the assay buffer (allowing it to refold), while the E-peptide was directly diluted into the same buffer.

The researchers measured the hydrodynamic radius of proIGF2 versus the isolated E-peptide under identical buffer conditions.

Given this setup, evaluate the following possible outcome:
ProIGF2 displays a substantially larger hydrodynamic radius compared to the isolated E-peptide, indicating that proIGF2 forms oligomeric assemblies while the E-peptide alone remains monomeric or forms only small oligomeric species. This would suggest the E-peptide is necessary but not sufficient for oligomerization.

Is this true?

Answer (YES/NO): NO